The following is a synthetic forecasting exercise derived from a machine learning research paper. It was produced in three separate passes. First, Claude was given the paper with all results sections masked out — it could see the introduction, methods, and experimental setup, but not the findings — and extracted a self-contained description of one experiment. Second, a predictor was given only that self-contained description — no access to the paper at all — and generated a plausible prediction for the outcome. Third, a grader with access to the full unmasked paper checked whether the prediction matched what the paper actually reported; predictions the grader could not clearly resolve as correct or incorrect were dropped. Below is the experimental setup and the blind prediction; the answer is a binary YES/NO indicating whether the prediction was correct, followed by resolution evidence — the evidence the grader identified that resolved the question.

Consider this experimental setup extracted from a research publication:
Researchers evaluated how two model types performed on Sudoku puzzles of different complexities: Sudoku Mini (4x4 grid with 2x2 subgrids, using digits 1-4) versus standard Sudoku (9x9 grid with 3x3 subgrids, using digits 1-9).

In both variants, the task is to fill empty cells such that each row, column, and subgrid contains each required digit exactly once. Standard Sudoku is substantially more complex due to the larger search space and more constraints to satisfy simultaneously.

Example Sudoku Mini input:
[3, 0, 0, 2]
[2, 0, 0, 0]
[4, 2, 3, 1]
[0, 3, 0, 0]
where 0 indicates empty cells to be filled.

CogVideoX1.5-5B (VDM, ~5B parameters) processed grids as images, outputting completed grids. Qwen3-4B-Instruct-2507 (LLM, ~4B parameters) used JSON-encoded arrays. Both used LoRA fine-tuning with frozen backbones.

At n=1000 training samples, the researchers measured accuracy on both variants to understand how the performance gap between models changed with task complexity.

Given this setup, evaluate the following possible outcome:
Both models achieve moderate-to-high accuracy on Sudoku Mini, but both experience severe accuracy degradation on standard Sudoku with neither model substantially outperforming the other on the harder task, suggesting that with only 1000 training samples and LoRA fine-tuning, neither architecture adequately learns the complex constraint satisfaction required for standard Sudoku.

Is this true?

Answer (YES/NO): NO